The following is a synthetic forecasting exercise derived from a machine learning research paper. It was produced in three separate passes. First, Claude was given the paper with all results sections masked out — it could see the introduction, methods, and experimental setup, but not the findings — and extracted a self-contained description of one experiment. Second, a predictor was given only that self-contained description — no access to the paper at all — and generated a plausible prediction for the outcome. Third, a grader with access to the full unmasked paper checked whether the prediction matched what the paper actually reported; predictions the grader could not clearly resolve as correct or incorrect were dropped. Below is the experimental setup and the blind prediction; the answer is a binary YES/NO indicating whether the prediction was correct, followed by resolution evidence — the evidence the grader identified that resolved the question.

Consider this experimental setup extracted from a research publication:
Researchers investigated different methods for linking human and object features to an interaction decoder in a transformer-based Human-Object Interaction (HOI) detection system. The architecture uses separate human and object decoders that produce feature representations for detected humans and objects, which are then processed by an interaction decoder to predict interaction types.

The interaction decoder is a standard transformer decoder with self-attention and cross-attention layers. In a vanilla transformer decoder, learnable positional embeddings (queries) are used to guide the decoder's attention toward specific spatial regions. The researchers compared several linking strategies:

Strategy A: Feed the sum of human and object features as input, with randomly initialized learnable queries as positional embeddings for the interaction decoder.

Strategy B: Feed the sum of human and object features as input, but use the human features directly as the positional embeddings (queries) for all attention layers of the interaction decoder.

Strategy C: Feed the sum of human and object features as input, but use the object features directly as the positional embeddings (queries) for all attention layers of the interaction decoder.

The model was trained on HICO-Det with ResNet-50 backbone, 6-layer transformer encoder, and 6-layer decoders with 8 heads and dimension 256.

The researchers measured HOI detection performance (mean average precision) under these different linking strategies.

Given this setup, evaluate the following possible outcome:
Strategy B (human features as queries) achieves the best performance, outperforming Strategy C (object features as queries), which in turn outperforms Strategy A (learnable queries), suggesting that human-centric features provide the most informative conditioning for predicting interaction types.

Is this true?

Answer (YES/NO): NO